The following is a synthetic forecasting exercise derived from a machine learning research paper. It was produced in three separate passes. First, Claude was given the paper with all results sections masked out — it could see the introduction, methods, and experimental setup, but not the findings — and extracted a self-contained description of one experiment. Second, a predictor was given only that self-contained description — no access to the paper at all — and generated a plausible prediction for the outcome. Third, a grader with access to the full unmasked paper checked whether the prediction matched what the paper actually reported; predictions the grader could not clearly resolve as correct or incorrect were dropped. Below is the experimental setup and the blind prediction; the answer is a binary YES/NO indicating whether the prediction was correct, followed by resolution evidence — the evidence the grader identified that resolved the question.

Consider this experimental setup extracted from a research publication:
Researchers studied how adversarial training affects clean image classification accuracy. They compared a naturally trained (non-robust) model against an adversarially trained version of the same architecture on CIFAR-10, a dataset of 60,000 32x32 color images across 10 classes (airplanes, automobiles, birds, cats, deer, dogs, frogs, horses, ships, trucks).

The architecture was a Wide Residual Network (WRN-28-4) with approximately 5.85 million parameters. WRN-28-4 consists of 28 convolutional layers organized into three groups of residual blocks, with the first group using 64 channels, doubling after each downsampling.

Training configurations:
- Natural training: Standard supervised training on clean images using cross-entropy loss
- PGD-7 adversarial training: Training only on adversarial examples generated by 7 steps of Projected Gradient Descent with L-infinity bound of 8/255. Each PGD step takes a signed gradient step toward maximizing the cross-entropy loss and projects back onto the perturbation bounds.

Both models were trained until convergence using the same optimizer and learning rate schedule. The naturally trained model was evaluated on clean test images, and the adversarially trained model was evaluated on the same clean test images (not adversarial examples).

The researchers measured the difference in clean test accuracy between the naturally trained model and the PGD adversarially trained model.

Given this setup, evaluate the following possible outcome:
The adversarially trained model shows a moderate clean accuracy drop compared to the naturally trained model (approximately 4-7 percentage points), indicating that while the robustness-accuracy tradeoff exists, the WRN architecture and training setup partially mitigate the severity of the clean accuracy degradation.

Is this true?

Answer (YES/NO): NO